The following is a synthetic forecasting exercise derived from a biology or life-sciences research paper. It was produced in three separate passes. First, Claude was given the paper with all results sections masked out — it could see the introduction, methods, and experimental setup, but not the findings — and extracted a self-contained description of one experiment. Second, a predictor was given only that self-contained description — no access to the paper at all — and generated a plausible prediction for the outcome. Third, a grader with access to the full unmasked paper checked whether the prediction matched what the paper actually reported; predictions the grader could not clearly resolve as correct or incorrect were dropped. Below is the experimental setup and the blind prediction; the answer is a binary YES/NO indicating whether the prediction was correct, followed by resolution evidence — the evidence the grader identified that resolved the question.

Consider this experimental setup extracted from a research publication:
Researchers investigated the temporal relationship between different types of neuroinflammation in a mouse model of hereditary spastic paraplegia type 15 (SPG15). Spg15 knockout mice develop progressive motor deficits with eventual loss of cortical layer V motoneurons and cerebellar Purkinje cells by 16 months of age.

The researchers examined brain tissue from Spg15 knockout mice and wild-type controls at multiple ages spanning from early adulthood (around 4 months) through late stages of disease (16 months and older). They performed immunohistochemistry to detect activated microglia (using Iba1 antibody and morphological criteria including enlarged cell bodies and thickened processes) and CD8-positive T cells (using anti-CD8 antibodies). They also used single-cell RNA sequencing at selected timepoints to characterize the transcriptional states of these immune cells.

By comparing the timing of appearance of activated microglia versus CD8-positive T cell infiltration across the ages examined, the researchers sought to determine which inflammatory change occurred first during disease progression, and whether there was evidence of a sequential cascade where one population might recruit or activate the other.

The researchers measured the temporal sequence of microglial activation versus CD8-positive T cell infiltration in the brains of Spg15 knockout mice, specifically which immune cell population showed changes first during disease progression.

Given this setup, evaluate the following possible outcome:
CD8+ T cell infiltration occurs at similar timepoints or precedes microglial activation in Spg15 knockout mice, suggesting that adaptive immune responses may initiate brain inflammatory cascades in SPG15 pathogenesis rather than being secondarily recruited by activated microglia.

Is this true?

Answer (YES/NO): NO